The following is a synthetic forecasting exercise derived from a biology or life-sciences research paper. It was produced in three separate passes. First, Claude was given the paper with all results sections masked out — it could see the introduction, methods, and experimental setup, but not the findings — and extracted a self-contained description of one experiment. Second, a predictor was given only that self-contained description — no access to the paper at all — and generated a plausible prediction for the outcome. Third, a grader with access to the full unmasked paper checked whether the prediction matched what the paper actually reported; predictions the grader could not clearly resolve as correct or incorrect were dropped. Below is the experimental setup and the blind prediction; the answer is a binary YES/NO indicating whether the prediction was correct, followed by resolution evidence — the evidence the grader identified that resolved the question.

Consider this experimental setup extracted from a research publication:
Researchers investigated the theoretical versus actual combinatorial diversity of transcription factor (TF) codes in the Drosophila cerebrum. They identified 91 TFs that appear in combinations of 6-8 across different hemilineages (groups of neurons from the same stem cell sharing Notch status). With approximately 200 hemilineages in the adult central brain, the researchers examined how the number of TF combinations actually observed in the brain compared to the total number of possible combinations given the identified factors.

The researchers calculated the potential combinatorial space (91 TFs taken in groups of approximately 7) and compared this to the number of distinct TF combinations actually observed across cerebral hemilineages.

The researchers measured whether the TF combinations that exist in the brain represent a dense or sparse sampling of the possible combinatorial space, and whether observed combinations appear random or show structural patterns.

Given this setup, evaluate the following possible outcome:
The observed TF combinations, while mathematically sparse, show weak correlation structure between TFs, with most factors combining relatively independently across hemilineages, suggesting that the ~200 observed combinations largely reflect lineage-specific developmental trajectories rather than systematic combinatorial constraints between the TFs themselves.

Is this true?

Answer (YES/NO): NO